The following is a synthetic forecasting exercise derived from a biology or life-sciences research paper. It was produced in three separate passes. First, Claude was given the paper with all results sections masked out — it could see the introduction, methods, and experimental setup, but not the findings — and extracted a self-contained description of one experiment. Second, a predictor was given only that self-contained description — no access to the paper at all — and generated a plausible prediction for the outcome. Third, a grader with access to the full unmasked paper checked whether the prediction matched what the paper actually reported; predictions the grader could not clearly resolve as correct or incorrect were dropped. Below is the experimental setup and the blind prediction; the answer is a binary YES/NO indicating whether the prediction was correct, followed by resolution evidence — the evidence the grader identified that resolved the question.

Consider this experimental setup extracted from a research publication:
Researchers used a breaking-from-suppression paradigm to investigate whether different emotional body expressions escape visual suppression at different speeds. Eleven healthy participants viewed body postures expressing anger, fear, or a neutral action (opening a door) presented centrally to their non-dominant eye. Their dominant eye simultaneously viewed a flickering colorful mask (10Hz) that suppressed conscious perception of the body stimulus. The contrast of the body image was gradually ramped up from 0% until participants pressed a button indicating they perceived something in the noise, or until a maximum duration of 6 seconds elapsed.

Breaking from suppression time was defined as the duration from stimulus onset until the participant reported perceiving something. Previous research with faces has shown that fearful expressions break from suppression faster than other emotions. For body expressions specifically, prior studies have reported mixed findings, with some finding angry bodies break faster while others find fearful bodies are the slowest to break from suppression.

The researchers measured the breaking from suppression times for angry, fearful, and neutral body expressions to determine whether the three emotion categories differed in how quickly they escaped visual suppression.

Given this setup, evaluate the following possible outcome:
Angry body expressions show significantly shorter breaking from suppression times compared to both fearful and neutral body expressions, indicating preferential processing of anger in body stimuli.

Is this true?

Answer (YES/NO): YES